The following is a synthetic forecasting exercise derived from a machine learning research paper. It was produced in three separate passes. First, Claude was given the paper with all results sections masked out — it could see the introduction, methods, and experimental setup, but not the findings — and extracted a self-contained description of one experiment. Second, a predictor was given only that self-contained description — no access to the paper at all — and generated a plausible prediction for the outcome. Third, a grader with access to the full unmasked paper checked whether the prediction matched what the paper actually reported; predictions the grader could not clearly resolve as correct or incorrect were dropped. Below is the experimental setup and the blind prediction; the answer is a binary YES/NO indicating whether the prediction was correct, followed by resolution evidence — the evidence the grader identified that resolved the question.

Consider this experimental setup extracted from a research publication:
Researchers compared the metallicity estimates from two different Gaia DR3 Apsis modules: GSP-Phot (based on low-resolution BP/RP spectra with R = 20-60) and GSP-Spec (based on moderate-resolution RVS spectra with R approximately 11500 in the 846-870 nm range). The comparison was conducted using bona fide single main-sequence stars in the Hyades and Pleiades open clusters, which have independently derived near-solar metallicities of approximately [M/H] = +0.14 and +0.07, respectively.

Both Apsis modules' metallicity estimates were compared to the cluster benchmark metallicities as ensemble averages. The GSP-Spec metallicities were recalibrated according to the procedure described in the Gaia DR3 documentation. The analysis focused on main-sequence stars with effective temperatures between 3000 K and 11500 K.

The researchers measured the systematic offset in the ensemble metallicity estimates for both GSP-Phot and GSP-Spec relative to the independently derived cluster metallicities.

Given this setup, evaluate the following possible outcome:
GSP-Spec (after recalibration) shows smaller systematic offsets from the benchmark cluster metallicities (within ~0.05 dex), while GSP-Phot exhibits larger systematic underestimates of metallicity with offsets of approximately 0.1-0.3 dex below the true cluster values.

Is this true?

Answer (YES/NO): NO